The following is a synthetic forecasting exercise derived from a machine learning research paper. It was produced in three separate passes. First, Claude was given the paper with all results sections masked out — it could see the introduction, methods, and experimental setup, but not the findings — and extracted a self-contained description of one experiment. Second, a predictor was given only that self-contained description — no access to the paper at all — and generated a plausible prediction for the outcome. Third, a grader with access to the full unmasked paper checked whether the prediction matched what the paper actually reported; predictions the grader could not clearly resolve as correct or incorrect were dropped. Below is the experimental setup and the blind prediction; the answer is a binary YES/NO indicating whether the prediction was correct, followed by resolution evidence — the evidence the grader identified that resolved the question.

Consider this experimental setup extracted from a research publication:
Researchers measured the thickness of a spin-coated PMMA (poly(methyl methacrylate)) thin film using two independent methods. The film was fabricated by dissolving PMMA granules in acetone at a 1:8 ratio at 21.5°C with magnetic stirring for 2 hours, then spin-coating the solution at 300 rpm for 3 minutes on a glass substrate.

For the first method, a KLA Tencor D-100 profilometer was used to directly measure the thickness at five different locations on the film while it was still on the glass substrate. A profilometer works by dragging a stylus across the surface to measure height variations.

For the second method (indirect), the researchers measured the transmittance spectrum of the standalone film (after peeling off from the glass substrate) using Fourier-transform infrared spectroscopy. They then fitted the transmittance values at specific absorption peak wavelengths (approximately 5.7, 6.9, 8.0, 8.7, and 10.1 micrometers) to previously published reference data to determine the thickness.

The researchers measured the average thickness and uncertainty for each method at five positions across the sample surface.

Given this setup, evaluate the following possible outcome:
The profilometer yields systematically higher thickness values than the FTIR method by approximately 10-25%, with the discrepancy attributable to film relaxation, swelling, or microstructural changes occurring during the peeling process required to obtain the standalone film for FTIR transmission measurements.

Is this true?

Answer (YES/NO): NO